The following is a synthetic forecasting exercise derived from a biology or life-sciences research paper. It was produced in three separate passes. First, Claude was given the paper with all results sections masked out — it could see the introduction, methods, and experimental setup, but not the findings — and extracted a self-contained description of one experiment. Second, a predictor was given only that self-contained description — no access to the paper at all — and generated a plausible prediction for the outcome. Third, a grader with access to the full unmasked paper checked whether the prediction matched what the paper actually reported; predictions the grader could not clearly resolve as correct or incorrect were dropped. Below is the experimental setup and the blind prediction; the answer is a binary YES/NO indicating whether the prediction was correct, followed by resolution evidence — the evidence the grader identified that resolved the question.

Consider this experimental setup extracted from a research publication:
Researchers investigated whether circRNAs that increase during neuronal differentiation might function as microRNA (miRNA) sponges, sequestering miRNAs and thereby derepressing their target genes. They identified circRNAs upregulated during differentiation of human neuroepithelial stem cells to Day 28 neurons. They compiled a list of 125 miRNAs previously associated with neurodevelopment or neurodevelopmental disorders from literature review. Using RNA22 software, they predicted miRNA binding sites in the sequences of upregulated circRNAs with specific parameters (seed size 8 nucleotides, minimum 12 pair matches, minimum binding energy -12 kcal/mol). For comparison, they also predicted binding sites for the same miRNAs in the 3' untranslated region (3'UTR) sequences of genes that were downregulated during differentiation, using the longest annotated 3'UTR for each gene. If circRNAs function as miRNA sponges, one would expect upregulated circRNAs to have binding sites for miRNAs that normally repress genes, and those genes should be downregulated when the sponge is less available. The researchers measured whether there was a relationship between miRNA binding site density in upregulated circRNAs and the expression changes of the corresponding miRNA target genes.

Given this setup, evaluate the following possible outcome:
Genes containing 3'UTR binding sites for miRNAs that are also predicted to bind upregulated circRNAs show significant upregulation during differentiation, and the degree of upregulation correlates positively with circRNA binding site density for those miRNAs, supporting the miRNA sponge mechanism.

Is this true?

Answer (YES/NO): NO